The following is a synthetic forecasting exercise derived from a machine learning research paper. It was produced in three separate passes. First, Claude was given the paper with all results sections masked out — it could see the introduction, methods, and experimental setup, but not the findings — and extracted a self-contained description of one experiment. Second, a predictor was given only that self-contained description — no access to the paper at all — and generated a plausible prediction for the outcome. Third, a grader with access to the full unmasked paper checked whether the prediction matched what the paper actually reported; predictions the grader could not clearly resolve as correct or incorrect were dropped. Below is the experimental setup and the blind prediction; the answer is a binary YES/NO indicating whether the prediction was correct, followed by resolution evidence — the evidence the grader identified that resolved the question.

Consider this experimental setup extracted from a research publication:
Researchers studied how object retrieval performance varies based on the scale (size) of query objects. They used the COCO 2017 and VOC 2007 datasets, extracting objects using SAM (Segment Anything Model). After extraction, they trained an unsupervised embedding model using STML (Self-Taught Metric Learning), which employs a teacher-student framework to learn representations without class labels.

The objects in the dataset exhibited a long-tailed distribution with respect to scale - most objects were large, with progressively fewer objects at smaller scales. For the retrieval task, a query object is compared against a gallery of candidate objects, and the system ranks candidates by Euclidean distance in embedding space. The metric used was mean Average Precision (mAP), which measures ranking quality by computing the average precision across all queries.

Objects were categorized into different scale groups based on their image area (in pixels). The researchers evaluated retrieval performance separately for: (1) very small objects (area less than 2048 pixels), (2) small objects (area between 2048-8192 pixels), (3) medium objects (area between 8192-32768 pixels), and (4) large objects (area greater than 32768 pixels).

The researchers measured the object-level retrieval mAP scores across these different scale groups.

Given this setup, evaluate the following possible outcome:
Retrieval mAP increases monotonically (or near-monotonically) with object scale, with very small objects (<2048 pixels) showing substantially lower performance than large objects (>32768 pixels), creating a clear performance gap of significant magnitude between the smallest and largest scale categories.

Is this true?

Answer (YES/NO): YES